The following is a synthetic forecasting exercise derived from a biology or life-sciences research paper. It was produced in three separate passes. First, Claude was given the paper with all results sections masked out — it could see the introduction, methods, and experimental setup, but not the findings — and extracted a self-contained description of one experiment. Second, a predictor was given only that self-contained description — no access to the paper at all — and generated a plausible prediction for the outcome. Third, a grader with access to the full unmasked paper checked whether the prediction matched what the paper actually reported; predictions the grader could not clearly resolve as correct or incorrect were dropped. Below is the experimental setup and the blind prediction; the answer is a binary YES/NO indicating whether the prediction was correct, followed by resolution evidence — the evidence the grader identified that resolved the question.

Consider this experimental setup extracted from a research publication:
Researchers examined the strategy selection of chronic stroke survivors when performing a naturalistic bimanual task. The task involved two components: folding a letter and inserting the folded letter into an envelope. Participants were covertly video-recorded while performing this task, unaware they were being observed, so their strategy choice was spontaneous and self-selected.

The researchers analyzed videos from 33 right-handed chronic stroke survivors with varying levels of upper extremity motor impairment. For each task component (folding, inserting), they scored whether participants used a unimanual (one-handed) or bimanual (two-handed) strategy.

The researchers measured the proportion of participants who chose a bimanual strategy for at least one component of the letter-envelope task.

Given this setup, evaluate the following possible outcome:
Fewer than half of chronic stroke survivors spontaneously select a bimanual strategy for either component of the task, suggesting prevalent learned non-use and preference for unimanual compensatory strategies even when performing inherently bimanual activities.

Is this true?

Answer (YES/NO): NO